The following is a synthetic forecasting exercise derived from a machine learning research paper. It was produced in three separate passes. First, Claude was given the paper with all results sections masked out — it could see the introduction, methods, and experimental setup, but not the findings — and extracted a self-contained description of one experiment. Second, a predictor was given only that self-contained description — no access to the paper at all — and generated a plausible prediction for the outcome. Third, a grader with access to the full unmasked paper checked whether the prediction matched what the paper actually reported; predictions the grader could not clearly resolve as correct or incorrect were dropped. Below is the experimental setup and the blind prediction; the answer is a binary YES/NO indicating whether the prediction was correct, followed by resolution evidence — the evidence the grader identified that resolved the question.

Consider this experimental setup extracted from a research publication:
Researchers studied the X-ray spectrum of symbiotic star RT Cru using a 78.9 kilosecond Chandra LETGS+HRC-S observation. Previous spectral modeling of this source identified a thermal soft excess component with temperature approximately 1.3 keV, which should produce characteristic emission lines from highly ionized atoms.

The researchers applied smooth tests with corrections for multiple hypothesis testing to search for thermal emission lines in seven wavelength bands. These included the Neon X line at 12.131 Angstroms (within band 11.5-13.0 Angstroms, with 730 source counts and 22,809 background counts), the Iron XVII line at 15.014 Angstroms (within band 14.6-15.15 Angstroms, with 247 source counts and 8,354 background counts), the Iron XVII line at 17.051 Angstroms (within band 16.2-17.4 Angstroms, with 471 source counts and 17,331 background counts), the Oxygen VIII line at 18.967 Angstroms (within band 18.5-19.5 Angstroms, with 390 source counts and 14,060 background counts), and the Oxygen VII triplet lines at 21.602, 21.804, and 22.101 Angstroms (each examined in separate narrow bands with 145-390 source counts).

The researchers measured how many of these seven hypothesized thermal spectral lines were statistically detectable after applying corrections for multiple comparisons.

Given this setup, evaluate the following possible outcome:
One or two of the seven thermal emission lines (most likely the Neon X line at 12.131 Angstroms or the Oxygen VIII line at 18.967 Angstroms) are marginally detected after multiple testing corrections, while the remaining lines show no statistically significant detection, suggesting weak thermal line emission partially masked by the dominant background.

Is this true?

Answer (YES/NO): NO